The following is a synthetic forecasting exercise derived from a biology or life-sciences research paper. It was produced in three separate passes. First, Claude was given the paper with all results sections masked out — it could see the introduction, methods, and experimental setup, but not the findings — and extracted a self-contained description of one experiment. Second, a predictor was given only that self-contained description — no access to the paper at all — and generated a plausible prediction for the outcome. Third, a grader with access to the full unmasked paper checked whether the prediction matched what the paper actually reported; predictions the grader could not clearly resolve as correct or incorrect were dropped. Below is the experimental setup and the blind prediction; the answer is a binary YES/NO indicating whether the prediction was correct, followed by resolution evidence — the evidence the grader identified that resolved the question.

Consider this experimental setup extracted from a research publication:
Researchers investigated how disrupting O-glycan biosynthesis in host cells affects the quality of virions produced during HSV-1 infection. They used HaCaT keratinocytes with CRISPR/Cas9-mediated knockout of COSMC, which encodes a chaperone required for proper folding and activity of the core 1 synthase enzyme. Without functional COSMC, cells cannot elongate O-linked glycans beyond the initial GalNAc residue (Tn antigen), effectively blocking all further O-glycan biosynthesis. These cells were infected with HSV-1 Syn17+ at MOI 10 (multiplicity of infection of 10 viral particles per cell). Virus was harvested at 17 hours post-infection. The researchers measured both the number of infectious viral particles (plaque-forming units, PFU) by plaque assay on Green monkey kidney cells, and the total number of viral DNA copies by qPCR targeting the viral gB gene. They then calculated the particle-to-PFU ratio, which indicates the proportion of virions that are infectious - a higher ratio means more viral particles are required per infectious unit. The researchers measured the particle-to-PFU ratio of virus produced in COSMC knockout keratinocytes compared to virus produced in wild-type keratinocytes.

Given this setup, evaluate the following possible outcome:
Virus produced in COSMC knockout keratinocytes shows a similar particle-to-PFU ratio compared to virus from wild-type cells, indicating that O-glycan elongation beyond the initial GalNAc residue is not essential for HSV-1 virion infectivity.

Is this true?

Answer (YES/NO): NO